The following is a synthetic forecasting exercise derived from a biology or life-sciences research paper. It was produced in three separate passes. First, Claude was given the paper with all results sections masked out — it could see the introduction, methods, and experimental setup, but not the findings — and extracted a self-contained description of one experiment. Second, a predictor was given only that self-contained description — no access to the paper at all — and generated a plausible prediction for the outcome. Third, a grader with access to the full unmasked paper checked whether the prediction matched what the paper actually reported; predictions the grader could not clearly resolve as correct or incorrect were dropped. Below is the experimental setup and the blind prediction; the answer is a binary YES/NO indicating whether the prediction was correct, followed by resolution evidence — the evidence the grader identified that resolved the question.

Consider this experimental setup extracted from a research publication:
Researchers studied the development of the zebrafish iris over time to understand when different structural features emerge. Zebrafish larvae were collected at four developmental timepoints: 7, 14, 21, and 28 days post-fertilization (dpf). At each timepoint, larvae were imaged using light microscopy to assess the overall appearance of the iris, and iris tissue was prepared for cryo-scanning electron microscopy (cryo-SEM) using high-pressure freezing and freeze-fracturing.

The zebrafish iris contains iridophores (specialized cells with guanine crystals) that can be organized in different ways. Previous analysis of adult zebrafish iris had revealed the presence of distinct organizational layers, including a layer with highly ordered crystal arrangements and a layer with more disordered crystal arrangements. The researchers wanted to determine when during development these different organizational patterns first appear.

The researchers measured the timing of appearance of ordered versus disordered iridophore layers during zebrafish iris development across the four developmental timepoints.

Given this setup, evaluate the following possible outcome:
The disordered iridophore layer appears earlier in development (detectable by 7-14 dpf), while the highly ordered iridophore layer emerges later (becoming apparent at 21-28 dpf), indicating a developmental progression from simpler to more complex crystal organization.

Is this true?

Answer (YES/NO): NO